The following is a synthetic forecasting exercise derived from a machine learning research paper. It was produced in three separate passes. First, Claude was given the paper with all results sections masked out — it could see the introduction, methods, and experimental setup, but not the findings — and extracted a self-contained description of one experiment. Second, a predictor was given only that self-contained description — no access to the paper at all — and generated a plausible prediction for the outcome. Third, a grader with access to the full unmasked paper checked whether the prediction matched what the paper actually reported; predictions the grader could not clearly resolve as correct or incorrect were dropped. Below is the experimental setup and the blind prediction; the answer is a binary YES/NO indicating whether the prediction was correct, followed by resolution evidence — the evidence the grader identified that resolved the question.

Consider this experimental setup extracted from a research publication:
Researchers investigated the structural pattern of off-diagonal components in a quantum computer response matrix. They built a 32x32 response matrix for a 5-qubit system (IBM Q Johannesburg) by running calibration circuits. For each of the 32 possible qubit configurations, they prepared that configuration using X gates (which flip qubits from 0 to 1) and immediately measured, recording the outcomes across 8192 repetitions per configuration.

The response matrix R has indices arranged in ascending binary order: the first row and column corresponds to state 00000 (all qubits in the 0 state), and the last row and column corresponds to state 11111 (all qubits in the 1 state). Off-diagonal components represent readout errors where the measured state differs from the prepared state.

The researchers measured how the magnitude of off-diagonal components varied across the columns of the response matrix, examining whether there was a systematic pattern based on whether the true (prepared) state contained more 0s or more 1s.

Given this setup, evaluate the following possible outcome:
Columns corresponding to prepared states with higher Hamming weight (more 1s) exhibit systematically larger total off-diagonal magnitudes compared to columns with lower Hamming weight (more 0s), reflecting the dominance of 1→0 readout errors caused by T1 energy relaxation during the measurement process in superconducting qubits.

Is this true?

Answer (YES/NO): YES